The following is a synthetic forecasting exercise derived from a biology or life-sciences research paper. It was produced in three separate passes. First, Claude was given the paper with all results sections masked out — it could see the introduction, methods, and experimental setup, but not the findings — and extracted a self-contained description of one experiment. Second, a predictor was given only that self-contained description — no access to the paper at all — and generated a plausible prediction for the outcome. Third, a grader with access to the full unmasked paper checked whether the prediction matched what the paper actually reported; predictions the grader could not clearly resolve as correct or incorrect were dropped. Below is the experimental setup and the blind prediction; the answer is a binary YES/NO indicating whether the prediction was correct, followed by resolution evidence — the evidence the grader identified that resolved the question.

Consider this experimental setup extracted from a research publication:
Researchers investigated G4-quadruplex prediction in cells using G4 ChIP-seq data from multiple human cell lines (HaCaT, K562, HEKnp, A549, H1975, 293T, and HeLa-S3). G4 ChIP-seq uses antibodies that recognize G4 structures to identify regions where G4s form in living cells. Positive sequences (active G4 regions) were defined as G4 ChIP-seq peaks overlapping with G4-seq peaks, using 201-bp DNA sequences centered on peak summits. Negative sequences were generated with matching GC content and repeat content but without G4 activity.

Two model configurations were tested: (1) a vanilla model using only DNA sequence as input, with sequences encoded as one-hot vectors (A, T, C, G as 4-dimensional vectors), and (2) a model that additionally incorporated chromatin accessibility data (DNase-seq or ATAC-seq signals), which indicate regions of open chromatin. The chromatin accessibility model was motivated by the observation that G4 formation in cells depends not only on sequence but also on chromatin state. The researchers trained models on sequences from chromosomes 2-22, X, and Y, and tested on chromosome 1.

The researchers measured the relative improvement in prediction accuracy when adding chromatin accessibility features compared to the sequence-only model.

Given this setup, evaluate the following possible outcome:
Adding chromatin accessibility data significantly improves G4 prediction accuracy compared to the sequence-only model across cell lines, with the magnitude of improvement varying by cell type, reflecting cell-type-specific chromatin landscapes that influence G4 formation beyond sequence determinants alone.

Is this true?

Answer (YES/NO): YES